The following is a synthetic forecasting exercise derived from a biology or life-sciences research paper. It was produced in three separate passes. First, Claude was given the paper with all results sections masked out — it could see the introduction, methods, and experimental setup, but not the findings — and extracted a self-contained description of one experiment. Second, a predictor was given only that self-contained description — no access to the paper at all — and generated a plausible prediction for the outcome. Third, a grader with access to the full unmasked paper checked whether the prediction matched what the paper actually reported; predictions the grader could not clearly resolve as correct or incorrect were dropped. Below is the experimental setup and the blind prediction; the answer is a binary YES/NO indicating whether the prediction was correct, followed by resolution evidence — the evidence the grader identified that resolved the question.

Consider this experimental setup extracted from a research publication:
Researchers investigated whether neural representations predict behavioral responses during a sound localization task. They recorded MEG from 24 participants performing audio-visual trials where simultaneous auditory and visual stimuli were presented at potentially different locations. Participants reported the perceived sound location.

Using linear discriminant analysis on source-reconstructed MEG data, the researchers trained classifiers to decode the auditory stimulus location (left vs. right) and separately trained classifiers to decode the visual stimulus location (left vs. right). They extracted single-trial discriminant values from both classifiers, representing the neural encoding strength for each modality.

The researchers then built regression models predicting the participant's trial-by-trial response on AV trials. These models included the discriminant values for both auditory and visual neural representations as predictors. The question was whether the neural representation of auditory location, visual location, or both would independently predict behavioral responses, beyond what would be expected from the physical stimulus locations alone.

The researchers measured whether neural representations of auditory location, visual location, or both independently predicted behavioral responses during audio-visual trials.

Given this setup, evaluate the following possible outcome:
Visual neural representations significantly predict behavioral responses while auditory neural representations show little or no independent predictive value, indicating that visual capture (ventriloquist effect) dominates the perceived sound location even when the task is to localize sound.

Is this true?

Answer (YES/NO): NO